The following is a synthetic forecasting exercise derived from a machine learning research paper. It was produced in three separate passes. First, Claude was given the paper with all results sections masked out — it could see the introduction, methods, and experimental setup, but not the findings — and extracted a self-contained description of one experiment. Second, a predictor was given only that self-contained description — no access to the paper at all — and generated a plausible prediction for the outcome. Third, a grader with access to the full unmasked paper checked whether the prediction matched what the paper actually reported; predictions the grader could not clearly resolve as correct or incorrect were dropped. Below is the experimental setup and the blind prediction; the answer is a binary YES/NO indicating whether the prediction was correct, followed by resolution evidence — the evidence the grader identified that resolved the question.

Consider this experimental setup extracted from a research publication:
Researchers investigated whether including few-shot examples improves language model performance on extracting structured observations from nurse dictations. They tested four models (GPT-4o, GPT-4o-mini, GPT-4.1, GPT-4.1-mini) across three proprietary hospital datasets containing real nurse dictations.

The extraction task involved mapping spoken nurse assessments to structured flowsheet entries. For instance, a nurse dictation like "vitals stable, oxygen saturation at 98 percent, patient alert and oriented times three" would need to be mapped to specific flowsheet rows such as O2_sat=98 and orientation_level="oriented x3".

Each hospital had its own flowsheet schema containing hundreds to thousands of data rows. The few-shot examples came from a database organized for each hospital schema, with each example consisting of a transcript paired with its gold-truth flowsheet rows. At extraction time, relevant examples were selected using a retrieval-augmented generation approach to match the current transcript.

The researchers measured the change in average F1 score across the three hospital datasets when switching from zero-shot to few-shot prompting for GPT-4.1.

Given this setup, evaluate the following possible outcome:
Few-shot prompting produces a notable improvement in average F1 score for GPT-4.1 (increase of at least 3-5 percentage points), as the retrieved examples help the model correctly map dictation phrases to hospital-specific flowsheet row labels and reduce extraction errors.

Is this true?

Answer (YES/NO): YES